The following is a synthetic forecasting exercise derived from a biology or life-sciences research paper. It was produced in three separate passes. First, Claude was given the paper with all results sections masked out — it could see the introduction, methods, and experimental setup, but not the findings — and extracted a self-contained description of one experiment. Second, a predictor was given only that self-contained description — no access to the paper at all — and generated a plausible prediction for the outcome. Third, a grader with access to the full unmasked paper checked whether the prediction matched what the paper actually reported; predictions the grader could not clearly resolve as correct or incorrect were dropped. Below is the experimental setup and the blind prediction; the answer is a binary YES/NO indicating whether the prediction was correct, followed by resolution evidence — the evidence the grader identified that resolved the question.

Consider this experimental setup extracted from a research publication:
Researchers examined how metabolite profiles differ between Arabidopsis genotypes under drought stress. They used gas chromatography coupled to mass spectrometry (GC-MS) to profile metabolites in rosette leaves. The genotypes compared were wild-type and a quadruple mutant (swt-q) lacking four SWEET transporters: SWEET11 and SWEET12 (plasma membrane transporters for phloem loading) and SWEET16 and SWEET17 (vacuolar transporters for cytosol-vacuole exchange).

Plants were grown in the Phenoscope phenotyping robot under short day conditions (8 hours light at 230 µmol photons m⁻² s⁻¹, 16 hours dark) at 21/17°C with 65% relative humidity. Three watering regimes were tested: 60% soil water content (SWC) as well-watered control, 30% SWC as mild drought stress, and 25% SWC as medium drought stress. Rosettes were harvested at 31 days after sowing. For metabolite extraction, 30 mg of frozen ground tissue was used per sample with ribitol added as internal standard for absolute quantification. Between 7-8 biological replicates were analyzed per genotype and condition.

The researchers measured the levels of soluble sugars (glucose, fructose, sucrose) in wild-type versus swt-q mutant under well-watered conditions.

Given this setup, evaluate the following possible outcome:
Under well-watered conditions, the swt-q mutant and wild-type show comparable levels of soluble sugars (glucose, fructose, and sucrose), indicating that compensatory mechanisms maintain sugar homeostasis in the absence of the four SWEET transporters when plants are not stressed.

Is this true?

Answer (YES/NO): NO